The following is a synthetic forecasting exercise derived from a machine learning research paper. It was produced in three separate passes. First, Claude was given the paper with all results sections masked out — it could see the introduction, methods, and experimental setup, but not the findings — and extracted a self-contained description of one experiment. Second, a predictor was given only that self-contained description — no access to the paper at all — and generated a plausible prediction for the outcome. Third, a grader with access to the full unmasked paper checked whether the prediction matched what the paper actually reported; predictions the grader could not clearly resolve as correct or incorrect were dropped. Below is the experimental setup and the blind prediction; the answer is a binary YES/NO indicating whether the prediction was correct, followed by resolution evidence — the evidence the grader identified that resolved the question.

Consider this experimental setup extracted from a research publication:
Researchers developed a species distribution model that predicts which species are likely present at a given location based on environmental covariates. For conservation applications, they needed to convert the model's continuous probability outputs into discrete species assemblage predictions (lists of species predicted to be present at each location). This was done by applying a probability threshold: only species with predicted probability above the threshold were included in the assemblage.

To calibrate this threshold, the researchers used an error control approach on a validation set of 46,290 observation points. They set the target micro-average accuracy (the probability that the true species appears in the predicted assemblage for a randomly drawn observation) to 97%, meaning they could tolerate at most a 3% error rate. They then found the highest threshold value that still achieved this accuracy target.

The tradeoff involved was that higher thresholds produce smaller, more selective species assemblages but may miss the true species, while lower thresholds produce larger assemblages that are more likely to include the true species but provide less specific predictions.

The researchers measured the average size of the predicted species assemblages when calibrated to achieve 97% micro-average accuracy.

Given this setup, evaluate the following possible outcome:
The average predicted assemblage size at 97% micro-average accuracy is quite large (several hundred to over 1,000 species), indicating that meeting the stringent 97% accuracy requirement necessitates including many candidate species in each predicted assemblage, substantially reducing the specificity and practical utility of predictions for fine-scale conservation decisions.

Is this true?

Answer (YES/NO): NO